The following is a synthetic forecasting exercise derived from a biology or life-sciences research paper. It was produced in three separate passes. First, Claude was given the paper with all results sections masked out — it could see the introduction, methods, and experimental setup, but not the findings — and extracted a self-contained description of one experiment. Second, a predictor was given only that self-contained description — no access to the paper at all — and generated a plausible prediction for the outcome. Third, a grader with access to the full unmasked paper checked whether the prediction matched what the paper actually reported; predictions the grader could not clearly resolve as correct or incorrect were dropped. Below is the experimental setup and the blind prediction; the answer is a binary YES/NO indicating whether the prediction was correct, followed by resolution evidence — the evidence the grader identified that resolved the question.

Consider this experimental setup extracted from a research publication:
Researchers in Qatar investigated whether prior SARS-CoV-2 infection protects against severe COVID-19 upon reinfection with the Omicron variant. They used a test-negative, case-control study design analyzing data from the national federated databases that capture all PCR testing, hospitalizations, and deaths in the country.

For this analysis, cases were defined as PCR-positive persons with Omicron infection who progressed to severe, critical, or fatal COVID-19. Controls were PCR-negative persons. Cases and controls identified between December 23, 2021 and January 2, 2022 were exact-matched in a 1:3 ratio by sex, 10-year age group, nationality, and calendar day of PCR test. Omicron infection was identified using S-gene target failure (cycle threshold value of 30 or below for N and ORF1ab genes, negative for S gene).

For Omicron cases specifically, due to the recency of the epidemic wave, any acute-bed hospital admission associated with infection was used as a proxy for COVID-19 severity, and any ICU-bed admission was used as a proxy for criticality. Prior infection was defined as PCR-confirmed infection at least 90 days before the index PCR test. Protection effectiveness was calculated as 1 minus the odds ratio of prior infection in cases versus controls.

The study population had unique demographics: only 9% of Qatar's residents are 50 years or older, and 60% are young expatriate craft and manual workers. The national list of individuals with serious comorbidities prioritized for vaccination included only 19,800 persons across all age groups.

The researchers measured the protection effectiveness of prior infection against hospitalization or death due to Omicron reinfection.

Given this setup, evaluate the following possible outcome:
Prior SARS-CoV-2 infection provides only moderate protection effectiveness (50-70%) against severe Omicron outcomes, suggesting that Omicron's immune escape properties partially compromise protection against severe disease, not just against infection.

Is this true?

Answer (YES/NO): NO